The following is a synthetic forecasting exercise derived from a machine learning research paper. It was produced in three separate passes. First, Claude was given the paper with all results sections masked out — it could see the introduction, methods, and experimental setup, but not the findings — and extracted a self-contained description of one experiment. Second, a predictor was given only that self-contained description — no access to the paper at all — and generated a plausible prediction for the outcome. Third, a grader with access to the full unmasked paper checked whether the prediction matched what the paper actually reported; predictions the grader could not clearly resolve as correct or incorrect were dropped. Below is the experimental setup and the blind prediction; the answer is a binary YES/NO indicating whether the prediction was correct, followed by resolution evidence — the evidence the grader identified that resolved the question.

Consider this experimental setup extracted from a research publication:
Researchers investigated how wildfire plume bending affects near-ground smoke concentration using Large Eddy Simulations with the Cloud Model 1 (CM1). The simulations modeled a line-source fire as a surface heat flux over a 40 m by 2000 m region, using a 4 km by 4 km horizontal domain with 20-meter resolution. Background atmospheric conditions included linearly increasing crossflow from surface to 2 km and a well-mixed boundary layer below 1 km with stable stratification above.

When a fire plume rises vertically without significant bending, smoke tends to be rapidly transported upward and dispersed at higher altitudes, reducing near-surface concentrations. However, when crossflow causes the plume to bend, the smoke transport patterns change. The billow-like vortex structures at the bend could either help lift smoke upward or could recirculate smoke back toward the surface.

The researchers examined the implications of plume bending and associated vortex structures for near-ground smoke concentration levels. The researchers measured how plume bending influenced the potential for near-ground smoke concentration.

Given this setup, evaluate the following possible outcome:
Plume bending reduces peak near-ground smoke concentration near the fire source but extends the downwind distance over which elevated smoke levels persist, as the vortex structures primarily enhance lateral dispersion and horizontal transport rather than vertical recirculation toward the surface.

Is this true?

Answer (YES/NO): NO